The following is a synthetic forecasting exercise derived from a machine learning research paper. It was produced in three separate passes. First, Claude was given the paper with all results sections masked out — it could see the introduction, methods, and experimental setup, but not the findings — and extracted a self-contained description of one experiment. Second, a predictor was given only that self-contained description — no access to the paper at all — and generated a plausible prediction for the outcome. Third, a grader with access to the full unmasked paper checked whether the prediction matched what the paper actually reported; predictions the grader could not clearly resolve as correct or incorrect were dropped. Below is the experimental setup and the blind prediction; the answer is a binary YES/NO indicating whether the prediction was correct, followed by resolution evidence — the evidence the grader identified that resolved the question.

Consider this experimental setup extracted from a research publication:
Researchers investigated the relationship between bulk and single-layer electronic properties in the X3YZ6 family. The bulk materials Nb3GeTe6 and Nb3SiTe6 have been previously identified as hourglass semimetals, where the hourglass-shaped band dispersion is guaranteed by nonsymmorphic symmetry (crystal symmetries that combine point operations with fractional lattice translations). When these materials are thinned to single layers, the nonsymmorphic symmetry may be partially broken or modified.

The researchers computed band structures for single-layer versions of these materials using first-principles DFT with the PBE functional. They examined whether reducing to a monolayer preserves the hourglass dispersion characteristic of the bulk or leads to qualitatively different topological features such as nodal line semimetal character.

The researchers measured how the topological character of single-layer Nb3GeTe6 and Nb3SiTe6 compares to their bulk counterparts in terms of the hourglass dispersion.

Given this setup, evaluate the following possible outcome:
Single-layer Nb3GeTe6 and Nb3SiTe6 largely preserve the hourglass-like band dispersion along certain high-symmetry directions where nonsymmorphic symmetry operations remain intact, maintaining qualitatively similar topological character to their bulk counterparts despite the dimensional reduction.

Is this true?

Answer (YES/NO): NO